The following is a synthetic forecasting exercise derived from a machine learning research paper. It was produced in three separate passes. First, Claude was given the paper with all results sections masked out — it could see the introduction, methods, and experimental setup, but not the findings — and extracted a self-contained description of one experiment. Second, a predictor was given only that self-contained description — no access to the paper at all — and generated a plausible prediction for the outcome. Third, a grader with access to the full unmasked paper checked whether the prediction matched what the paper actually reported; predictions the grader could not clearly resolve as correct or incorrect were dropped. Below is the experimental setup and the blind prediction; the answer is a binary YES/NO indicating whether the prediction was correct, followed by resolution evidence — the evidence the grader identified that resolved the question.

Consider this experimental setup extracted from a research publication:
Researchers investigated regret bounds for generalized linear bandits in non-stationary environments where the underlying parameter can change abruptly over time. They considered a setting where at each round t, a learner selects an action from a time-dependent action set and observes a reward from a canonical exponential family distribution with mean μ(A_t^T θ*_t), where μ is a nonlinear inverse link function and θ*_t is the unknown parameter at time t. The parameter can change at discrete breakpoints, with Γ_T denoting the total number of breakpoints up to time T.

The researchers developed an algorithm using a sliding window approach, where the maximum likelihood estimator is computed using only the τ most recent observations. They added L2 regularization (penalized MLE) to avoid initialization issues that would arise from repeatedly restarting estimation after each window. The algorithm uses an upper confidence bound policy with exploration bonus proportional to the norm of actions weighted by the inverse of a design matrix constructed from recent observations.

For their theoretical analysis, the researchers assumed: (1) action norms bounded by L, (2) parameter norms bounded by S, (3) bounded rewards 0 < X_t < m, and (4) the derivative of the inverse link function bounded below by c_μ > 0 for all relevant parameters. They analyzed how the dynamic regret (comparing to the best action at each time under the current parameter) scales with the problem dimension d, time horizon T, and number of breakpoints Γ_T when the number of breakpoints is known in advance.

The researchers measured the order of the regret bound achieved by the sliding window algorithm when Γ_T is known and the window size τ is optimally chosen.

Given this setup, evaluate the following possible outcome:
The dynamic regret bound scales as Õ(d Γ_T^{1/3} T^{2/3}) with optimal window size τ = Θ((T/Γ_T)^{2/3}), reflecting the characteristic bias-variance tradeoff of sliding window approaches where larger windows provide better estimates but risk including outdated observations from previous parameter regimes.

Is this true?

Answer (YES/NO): NO